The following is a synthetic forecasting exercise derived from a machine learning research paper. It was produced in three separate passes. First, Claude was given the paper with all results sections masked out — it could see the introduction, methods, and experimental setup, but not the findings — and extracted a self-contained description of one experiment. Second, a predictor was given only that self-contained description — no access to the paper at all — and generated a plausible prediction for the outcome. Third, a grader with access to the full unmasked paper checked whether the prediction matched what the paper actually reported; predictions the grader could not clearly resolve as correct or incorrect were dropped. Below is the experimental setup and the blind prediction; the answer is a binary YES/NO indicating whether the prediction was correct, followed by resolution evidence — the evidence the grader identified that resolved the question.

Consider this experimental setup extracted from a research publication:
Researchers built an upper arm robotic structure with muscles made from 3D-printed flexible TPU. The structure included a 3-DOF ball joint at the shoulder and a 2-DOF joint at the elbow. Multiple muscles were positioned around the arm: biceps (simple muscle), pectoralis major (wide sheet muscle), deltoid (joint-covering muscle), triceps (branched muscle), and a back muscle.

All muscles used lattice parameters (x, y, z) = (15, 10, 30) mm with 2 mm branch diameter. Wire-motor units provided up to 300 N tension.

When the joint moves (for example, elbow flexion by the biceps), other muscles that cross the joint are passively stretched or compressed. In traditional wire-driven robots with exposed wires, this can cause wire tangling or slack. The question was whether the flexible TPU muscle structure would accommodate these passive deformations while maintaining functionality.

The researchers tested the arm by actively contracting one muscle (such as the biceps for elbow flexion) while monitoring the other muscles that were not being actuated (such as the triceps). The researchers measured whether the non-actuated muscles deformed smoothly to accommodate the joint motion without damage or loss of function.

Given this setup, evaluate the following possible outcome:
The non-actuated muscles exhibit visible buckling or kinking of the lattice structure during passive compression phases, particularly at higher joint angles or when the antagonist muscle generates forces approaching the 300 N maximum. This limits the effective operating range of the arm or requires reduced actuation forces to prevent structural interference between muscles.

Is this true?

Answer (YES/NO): NO